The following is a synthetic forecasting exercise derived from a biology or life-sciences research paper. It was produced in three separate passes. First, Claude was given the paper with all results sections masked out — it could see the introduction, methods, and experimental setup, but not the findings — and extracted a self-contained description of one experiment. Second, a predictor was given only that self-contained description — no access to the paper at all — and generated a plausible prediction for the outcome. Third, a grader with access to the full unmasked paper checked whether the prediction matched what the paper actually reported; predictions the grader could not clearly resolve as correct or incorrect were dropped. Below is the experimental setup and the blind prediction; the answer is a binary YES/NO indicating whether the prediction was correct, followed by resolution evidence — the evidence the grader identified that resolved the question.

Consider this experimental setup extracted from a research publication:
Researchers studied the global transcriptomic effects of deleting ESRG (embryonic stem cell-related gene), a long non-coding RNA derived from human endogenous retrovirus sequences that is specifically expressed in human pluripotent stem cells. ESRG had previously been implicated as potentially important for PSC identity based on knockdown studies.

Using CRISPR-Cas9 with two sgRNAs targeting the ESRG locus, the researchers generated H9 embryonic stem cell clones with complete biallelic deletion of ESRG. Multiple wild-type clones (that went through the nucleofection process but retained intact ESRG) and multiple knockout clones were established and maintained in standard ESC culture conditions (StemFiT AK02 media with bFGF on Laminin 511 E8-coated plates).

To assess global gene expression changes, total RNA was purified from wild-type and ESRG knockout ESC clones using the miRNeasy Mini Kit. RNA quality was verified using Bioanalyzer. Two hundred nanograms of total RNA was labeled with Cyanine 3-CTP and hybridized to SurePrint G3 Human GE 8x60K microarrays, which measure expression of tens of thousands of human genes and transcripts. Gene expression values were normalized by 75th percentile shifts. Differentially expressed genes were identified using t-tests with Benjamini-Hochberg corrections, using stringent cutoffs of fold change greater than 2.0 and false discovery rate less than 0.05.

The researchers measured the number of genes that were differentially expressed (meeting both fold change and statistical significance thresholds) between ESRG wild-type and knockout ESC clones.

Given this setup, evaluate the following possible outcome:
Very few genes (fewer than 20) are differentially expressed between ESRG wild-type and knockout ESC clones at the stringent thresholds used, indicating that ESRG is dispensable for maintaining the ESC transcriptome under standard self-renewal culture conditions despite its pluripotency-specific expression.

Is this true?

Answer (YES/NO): YES